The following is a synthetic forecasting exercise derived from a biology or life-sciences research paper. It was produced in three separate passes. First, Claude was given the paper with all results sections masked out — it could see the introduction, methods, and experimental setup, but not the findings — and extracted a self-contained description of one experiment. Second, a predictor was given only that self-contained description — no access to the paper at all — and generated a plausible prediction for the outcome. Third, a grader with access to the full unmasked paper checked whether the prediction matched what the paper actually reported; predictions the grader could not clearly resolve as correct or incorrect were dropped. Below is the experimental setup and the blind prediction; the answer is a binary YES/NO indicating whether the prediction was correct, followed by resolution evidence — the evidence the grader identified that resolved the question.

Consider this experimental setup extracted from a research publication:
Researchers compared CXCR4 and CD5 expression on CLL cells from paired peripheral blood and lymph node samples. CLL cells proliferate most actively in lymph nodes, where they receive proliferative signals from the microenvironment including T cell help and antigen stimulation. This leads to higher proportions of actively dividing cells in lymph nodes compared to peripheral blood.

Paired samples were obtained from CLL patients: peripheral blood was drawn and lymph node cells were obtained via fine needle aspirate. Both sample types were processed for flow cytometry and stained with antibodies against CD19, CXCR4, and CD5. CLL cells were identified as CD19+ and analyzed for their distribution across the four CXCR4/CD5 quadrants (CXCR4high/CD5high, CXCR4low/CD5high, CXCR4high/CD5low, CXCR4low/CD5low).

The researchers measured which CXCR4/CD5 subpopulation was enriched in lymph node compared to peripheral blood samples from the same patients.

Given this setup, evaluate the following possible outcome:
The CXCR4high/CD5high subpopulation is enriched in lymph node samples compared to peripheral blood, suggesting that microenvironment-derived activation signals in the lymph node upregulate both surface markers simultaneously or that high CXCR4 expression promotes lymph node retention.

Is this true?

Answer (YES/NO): YES